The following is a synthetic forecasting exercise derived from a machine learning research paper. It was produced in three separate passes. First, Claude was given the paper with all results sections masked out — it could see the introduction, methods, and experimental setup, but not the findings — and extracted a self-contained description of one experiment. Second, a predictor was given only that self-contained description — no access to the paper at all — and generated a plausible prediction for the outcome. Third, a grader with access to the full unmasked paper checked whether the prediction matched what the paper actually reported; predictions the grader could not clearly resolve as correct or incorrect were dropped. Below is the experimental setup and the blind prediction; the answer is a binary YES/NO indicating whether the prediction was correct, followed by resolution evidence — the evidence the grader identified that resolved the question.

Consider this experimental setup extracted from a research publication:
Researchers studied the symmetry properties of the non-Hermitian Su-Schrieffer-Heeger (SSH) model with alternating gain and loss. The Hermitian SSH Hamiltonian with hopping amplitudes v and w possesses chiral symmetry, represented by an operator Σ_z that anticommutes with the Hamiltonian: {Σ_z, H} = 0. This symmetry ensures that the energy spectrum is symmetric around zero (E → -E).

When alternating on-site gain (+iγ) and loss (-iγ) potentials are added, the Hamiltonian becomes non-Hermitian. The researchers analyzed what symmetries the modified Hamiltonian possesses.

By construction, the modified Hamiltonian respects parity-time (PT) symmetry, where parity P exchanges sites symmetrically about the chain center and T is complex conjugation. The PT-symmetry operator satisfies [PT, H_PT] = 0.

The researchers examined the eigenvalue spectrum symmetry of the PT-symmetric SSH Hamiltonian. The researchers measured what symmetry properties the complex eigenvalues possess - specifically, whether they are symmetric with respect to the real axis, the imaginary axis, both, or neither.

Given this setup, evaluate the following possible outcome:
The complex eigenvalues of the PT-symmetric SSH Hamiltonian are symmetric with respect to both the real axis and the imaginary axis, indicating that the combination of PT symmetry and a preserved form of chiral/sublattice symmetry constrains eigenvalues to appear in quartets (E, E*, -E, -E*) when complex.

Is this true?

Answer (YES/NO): YES